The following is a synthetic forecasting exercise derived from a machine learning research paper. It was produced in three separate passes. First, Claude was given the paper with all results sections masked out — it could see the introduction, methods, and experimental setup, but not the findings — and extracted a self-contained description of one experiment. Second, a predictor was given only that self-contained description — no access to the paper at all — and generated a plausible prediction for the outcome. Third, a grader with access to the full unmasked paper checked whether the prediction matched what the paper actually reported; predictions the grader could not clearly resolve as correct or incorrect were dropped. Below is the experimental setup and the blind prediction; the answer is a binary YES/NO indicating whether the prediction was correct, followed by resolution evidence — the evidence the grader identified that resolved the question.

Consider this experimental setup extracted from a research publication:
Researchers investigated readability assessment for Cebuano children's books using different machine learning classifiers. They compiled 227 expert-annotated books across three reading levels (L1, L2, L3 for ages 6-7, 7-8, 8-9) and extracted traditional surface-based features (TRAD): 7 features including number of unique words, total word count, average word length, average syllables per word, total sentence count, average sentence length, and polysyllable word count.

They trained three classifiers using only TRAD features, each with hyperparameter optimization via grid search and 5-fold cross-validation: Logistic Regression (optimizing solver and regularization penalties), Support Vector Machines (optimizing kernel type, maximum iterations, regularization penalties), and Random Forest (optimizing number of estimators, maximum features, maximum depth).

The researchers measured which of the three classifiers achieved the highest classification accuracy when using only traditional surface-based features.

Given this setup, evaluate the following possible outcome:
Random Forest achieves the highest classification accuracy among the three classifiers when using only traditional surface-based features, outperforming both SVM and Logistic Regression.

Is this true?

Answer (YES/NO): YES